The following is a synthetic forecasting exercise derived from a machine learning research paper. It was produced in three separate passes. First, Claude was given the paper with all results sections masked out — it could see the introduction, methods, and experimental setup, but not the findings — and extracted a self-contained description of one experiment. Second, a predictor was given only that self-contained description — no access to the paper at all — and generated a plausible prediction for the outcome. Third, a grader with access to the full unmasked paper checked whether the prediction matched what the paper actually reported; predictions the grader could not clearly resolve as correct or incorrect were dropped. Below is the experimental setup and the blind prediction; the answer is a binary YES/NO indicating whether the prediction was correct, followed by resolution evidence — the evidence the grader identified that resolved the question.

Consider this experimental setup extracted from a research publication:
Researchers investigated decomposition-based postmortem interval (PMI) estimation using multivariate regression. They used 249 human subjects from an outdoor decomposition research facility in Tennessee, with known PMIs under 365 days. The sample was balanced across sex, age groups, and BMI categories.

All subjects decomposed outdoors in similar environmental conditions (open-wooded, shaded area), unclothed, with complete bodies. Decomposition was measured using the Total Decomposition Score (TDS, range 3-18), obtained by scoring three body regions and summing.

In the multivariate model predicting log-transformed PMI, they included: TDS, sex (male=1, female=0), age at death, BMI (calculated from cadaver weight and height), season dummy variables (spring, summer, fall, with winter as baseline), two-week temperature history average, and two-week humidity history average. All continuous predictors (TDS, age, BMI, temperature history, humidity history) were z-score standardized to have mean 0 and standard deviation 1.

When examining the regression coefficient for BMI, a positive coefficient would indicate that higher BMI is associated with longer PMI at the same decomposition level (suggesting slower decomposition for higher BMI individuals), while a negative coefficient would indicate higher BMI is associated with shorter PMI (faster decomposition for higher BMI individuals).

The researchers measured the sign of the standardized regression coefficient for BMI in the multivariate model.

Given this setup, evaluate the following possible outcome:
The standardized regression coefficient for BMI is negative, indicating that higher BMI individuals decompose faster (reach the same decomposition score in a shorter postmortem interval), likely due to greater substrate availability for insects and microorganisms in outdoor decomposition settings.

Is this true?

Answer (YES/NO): NO